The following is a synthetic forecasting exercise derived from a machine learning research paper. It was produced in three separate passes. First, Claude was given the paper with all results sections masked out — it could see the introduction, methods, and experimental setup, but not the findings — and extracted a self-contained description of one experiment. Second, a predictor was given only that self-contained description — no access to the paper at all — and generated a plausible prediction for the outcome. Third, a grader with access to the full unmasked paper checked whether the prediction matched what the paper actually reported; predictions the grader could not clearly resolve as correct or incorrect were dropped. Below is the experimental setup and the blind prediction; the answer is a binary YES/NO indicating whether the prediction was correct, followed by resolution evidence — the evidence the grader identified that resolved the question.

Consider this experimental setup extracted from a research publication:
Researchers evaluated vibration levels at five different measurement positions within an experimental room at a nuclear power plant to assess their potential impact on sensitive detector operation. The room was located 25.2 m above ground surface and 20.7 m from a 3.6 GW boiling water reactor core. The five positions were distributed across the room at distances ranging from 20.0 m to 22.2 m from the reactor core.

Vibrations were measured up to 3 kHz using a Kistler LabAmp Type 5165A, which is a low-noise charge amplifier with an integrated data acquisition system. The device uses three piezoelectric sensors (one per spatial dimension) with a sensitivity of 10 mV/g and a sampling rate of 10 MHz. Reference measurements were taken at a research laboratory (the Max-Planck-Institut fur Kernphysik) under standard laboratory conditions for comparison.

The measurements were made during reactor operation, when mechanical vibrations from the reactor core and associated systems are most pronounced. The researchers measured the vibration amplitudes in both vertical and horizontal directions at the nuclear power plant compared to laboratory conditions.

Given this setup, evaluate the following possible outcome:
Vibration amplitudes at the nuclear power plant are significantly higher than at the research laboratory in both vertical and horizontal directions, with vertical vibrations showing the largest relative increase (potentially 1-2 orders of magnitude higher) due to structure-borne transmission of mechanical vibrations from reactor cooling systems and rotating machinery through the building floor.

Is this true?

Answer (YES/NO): NO